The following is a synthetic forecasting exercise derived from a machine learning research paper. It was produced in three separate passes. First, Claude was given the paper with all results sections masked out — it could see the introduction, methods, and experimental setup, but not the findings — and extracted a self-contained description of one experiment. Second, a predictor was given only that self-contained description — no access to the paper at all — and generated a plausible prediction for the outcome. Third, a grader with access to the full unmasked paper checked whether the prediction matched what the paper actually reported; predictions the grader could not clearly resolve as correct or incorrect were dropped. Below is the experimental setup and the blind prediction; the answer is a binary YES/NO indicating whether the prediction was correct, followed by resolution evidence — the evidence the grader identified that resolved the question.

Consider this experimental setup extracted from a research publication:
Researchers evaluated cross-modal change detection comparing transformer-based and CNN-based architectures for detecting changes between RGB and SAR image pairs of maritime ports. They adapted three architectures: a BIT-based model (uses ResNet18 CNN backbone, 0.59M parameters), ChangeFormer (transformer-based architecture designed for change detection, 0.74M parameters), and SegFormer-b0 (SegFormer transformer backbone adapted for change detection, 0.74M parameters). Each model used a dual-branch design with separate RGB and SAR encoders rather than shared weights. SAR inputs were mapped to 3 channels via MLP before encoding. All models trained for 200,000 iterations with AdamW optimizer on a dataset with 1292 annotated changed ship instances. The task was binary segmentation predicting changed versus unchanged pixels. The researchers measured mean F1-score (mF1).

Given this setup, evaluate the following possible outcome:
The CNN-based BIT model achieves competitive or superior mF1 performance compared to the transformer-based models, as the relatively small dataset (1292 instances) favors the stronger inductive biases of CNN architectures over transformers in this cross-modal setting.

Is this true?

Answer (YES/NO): NO